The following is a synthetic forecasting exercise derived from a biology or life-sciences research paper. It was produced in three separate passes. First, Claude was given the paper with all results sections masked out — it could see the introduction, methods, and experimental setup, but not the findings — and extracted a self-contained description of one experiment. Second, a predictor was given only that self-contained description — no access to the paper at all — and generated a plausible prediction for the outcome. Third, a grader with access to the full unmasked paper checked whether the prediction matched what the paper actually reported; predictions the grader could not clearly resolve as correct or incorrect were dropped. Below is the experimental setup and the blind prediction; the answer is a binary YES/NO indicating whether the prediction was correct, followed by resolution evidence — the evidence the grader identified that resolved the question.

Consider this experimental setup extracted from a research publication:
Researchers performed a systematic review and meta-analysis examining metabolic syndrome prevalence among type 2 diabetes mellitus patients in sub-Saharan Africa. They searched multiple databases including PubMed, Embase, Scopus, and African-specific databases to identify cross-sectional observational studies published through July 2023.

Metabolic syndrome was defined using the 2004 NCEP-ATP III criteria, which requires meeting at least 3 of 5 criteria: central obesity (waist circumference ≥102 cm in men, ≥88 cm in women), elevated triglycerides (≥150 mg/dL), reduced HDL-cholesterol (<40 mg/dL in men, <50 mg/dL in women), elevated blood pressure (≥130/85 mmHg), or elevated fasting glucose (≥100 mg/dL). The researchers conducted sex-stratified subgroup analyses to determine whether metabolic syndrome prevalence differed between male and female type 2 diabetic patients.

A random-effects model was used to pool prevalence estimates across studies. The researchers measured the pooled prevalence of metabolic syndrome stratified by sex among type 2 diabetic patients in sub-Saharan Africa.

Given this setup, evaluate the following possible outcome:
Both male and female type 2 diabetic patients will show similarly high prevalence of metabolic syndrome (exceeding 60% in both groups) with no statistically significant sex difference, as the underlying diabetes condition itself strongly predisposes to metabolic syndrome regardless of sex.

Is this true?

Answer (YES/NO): NO